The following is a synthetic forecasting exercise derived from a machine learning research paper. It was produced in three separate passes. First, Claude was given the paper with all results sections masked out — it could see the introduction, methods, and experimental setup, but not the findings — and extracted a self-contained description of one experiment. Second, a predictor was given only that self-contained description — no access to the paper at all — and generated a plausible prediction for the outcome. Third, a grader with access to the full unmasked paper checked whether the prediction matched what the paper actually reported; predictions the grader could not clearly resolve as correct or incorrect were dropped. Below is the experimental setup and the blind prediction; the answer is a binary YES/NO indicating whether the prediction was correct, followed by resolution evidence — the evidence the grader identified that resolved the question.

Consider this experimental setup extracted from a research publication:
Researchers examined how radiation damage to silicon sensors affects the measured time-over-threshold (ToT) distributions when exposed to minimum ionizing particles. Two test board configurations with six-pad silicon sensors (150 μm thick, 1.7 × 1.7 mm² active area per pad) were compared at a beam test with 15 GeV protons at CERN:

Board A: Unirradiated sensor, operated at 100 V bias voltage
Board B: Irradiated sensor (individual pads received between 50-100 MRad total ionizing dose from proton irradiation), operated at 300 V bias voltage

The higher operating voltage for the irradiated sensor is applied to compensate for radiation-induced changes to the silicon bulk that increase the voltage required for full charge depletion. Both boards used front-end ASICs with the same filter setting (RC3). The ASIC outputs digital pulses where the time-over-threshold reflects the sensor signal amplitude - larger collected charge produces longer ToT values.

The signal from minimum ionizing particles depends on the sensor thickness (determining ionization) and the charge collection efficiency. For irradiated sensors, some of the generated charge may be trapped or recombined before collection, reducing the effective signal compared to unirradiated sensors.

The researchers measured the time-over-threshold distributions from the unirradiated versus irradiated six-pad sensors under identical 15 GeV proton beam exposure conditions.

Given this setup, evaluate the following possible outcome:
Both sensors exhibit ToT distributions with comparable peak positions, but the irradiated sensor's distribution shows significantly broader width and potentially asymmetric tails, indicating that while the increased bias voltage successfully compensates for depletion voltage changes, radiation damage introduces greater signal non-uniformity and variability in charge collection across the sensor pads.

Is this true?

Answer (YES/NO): NO